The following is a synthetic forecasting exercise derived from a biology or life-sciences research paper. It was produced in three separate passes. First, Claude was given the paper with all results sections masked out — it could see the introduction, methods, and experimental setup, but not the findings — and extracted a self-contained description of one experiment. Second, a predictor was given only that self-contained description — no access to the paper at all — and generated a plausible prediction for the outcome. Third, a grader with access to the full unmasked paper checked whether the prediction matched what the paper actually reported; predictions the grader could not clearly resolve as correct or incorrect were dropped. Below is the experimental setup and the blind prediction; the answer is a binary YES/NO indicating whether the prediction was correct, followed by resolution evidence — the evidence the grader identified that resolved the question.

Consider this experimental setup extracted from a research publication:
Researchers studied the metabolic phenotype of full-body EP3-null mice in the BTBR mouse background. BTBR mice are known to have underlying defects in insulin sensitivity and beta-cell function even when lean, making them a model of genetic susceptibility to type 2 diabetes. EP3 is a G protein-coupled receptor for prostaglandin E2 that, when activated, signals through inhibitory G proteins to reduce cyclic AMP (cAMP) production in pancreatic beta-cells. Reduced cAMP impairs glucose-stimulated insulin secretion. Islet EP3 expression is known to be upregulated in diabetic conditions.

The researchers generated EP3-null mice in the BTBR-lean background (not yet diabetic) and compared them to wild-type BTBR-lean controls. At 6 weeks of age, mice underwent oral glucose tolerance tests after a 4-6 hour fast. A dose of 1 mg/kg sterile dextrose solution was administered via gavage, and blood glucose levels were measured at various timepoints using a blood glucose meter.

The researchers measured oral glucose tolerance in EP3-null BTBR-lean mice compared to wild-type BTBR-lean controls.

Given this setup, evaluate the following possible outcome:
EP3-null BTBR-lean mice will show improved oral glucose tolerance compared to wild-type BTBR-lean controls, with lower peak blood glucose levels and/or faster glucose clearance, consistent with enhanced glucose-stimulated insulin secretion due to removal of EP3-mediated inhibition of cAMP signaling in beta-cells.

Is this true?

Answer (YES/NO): NO